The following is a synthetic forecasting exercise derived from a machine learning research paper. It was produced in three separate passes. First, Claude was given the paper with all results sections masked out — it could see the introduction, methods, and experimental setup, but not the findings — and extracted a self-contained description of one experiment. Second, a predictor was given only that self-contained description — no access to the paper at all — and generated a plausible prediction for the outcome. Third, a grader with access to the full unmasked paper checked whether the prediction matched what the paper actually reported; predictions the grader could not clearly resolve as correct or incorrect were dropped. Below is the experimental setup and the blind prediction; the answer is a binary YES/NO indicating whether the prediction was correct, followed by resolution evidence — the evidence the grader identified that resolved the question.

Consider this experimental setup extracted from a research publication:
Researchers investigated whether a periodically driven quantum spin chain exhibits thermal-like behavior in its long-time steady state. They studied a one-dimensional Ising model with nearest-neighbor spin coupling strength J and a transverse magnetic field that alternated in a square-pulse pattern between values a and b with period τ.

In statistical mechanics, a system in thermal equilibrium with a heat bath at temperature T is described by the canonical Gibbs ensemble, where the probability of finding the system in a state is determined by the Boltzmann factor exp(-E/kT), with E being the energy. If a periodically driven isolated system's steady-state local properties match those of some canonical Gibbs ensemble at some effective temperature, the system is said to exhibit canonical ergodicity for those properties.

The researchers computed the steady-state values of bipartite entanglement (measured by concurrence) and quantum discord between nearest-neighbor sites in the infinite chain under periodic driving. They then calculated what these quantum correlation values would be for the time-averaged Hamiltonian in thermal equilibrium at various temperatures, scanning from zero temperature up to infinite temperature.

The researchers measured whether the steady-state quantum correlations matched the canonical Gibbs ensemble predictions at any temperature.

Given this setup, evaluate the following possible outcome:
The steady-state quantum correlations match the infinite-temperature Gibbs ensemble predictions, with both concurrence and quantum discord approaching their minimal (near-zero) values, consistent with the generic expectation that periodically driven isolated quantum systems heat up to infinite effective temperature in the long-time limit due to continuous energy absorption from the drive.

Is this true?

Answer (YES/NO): NO